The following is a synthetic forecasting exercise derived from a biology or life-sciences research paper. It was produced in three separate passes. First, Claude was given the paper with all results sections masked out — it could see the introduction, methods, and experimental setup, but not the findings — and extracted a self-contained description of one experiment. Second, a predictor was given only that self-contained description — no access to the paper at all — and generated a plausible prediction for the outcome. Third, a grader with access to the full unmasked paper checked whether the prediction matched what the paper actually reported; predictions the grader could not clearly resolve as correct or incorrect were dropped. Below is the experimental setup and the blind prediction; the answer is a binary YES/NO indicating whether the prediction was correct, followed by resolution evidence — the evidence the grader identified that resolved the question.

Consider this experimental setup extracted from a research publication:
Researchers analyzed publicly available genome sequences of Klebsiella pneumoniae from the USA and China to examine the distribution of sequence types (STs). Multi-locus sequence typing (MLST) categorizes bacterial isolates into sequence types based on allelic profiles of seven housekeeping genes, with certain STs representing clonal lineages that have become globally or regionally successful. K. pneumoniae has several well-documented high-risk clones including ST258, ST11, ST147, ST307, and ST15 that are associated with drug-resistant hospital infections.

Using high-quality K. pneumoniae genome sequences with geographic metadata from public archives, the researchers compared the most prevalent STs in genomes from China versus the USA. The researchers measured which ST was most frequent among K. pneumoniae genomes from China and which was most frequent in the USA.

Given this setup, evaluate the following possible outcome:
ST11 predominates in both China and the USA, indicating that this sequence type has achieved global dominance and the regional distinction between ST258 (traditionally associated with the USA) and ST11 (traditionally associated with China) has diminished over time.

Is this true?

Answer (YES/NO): NO